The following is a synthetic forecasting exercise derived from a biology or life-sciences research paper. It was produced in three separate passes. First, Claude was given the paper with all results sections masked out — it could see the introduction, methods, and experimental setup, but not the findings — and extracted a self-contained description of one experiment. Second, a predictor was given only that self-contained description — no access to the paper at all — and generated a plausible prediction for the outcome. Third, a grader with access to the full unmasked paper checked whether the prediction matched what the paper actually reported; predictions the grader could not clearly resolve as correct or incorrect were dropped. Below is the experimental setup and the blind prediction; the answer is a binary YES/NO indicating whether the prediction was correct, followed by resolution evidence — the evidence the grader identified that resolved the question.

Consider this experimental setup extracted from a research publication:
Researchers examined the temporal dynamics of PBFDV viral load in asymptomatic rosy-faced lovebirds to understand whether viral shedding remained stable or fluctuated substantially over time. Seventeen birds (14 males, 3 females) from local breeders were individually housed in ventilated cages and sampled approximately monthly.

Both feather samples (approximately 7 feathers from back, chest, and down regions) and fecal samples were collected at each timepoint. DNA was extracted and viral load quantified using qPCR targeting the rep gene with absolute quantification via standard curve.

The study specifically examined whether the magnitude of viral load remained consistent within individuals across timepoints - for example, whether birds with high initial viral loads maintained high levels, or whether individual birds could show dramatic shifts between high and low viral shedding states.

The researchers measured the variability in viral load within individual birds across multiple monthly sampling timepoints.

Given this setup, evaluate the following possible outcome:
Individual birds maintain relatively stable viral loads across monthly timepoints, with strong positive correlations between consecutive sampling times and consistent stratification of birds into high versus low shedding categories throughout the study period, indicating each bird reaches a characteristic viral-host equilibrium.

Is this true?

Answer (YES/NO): NO